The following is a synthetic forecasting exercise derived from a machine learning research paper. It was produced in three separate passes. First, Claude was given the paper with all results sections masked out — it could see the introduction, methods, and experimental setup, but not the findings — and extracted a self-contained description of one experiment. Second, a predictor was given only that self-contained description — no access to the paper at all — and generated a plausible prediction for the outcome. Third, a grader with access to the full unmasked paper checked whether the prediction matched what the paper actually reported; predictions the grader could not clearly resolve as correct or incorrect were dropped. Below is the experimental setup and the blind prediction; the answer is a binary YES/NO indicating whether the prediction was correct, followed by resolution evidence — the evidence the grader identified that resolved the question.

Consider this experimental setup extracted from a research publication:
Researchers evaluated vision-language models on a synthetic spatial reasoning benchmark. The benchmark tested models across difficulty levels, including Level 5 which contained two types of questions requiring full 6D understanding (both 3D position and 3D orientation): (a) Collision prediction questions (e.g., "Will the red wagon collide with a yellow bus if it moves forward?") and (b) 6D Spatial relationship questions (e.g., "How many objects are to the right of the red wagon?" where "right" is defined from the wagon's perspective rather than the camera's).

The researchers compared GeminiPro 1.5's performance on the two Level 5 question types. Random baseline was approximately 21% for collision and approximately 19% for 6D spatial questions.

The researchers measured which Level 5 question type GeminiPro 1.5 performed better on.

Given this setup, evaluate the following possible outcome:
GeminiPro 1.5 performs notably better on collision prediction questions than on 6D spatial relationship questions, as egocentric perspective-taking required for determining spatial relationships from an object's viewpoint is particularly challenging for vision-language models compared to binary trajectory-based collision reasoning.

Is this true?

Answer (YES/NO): NO